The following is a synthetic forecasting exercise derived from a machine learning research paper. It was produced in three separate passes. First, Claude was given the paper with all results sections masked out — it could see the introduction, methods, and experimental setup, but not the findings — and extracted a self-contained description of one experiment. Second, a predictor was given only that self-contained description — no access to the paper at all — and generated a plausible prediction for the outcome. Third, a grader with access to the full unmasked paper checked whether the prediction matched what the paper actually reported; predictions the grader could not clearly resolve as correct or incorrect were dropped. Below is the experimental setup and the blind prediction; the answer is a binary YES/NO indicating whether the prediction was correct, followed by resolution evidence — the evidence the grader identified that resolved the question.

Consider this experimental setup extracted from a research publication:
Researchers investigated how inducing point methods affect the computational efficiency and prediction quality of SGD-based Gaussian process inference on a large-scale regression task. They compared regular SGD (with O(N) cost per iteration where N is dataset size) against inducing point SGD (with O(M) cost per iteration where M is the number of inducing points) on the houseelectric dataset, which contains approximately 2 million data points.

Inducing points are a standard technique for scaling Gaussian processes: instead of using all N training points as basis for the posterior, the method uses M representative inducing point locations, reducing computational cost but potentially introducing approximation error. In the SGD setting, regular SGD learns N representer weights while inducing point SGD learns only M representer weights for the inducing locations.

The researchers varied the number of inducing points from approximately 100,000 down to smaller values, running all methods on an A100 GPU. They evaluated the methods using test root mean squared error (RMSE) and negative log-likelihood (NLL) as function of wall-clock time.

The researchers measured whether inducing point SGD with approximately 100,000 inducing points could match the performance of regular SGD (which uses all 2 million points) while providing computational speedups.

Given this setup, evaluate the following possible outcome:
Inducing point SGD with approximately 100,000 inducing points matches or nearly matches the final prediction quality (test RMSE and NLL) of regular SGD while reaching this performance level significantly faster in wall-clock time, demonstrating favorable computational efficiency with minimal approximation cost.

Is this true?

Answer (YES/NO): YES